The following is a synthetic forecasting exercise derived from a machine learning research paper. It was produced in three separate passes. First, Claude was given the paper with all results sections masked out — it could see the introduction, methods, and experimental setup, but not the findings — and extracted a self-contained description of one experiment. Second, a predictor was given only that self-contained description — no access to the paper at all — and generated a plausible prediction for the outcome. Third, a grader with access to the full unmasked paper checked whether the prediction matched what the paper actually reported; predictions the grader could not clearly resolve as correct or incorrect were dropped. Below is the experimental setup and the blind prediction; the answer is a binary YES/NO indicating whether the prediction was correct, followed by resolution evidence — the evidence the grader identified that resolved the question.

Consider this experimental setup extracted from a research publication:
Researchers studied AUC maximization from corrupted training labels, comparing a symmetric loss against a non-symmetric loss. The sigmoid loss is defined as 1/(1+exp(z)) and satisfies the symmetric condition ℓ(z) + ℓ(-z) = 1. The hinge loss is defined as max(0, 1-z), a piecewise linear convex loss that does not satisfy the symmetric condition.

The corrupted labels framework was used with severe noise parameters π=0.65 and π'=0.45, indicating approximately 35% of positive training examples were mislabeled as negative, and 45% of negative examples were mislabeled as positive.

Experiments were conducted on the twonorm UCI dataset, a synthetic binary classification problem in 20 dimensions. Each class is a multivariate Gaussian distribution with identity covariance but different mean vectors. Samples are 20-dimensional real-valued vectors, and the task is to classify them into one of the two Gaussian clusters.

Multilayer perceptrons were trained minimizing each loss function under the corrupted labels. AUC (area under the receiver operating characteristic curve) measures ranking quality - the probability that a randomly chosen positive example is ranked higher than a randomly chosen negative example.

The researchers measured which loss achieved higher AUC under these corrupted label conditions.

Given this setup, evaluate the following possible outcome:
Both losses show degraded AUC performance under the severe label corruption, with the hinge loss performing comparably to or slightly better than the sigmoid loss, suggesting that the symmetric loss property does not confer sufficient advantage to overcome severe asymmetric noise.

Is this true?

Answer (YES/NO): NO